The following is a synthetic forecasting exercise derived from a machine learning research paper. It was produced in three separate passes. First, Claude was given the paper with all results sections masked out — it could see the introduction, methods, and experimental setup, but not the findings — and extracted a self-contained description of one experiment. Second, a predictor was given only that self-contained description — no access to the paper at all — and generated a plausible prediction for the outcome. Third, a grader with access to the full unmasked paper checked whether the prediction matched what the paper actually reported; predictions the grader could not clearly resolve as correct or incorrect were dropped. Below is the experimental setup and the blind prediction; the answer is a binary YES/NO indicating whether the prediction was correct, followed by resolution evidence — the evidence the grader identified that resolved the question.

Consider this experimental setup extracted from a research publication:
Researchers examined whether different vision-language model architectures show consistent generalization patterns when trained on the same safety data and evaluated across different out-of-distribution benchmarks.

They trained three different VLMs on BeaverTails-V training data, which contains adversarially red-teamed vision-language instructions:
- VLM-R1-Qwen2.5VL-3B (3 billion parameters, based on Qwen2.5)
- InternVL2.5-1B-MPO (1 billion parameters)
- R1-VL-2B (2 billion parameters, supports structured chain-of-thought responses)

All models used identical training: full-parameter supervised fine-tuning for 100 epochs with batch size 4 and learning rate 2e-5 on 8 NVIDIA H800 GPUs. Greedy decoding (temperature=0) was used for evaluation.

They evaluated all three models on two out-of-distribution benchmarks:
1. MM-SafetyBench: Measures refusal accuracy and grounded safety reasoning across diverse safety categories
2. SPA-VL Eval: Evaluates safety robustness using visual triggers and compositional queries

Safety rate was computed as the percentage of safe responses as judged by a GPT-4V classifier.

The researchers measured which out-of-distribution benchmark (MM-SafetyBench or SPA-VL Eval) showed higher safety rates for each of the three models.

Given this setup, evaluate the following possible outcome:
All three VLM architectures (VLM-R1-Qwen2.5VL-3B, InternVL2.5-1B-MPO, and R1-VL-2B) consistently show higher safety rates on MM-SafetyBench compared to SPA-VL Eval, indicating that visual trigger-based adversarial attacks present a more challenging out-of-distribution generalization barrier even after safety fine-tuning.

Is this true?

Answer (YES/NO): YES